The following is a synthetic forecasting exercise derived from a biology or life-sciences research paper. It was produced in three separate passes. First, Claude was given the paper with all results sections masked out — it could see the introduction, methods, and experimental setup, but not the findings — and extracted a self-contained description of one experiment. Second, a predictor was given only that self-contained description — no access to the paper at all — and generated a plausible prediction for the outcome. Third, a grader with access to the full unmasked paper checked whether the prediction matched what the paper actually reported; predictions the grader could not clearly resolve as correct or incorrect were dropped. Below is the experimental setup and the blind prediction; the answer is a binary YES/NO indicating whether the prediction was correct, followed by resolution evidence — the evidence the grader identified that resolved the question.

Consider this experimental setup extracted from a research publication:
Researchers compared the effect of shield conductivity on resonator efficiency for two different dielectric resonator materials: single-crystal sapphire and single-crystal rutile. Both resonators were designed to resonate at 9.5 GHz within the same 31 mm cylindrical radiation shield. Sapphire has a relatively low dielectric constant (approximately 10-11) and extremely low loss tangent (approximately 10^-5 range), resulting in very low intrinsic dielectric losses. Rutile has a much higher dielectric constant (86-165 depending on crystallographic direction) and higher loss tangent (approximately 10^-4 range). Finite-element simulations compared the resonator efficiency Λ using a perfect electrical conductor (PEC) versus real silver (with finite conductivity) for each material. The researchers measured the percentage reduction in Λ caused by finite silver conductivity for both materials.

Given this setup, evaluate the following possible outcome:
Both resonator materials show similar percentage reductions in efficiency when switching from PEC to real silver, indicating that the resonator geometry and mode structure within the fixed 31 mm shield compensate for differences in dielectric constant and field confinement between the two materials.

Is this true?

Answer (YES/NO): NO